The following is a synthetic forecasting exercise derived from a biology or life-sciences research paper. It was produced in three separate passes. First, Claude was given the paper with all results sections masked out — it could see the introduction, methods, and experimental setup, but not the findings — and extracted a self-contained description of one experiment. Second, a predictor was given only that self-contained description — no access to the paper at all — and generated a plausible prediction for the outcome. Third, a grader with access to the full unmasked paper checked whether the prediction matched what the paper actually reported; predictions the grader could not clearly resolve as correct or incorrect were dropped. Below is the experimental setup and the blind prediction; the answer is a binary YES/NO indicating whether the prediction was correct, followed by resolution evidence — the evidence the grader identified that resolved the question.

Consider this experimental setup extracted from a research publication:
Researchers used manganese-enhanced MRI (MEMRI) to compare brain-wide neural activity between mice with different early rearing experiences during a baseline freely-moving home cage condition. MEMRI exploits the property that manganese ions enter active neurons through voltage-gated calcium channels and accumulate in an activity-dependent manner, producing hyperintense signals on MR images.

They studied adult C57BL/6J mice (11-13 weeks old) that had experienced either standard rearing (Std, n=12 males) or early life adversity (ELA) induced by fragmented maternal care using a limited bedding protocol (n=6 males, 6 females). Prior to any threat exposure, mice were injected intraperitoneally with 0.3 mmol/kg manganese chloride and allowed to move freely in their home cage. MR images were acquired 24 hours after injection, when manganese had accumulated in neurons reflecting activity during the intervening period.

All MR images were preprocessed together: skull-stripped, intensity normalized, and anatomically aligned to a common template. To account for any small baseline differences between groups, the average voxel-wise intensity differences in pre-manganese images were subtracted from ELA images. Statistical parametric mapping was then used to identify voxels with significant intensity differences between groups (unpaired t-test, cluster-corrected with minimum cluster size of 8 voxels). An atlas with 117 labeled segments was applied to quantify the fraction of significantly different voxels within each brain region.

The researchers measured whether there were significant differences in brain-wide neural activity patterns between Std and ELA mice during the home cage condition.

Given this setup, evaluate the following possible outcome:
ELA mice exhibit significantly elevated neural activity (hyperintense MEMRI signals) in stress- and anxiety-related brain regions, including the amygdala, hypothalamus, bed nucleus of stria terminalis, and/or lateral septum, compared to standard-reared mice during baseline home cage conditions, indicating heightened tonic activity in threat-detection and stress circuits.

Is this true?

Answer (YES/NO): YES